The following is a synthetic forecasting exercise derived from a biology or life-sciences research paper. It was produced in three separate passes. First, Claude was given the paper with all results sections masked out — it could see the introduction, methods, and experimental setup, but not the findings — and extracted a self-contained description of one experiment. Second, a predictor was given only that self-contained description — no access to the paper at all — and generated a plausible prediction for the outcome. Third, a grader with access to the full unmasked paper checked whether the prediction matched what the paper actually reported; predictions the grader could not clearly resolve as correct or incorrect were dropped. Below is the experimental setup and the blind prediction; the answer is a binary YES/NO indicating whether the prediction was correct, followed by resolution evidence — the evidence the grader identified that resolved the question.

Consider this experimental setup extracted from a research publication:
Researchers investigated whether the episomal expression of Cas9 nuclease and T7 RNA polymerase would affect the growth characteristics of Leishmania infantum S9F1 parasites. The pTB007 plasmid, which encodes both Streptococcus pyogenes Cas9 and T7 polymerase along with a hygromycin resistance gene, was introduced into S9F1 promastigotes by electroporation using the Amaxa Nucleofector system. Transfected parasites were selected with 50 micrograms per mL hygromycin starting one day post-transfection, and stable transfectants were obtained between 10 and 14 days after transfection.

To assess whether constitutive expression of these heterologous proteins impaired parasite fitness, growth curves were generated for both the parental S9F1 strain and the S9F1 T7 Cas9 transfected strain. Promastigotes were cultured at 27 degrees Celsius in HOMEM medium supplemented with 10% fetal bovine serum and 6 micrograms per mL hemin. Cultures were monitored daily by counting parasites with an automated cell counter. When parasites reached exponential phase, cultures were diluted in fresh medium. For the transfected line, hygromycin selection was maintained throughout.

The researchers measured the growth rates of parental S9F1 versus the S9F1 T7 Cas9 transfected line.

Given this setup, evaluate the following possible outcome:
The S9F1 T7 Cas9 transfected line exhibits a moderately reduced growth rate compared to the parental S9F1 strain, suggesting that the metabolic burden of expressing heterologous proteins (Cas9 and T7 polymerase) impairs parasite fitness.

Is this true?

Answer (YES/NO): NO